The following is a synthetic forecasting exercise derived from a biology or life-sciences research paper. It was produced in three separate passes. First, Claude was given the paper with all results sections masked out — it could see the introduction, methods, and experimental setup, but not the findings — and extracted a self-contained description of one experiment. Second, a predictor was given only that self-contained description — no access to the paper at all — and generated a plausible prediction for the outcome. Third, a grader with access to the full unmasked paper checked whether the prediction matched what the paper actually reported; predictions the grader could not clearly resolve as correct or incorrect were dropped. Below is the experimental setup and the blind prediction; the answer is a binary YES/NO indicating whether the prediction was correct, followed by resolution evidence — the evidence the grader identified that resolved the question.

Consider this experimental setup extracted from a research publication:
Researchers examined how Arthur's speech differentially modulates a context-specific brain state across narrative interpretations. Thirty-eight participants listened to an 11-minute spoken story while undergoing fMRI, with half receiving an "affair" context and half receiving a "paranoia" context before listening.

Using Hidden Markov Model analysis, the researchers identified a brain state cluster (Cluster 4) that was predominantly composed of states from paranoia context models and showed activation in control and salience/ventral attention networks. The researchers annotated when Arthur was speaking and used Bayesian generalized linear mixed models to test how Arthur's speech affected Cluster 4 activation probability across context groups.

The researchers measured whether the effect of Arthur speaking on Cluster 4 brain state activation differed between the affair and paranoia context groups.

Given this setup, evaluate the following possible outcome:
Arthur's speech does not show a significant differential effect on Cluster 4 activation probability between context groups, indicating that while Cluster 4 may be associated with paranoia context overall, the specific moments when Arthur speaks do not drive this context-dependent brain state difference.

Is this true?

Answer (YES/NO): NO